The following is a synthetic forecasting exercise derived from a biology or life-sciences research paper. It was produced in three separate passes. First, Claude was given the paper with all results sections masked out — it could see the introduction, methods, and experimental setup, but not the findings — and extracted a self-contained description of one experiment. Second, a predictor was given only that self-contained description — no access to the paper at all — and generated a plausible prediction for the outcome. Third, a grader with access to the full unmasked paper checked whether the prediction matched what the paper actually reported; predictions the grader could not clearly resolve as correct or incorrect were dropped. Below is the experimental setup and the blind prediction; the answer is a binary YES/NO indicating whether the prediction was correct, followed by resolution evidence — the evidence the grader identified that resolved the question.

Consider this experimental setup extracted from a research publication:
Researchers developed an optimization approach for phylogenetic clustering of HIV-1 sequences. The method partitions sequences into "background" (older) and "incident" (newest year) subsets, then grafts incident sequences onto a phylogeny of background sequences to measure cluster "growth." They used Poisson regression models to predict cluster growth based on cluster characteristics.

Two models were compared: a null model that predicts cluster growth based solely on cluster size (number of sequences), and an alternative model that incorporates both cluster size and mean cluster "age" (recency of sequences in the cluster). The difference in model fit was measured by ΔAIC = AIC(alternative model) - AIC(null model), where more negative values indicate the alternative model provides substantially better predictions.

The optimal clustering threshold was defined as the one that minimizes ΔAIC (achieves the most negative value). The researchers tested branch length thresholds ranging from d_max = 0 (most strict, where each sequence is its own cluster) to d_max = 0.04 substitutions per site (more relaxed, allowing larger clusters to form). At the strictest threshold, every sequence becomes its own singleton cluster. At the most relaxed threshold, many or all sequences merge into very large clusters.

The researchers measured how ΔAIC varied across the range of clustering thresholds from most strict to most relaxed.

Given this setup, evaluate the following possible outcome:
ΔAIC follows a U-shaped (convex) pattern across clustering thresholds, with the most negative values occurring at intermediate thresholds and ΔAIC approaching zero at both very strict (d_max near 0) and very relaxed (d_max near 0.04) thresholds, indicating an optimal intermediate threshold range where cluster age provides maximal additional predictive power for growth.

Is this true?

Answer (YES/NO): YES